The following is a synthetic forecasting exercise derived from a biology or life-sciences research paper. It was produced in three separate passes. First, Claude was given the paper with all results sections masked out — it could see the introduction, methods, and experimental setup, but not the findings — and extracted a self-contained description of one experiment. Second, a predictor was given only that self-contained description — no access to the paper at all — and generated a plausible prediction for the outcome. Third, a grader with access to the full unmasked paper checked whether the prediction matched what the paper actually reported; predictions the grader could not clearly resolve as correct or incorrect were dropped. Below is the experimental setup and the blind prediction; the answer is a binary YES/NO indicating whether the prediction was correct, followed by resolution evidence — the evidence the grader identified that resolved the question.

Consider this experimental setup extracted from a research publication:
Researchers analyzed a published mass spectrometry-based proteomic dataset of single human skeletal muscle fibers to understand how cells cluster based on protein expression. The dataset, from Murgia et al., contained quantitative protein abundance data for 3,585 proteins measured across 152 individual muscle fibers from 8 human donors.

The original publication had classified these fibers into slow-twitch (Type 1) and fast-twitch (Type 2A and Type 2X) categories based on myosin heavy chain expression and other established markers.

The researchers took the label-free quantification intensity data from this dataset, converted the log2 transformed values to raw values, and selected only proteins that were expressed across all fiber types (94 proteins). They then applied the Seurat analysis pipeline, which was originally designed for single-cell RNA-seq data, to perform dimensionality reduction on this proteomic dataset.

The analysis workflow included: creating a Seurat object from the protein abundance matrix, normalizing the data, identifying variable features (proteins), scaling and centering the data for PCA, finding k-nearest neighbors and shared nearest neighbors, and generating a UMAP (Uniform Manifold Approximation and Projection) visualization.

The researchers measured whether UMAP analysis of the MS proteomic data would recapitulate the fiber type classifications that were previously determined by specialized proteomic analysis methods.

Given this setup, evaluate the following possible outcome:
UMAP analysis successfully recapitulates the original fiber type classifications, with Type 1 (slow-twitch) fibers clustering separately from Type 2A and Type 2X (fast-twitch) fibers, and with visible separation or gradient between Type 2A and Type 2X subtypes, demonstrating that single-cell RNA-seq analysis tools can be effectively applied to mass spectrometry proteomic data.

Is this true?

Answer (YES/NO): YES